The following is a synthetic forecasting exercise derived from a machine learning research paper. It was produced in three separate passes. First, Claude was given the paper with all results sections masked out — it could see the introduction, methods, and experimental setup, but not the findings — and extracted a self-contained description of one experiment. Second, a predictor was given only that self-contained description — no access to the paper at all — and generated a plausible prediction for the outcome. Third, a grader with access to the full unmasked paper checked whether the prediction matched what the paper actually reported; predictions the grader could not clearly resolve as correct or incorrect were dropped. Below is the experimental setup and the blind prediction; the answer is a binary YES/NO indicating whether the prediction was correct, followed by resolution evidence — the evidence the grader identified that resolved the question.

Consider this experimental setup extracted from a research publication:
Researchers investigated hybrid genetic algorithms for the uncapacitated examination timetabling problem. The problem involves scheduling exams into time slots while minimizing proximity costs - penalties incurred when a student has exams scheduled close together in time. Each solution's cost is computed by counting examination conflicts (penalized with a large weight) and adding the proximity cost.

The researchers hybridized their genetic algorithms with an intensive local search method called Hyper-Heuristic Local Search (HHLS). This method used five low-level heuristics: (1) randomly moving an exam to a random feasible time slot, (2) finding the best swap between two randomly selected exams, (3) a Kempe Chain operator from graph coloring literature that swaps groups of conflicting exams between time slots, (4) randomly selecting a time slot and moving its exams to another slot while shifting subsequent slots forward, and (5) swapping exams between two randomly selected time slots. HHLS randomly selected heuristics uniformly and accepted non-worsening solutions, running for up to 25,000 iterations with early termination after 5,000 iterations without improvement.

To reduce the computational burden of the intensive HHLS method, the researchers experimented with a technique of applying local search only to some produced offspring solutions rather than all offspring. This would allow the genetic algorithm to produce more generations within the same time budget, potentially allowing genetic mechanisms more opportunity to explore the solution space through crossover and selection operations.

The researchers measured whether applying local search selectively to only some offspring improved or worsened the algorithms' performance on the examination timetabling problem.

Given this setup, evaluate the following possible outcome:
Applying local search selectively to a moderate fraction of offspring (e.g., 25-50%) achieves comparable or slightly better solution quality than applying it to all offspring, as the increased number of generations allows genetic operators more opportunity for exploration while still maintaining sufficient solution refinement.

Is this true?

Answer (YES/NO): NO